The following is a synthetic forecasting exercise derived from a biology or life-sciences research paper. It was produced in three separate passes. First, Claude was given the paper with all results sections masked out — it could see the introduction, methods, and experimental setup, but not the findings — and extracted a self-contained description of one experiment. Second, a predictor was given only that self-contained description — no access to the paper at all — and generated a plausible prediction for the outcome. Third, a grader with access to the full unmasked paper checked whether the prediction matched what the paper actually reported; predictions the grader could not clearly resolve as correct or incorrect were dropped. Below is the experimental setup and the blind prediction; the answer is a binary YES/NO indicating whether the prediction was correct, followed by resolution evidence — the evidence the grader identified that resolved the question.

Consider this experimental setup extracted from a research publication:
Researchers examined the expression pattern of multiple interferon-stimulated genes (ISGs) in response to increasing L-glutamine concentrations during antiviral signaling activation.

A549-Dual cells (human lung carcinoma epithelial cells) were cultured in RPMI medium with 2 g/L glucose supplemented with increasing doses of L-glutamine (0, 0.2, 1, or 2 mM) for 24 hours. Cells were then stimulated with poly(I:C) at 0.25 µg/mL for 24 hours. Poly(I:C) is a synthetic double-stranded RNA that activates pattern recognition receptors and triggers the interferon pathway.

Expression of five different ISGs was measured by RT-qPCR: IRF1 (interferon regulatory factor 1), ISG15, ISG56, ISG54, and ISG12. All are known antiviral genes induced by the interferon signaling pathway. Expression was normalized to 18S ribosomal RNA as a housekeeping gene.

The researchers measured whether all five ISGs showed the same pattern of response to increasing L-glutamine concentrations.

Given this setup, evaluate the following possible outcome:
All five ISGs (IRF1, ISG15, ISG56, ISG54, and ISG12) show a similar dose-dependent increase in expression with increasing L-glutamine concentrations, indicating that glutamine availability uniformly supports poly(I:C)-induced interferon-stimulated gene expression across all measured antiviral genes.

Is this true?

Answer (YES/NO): YES